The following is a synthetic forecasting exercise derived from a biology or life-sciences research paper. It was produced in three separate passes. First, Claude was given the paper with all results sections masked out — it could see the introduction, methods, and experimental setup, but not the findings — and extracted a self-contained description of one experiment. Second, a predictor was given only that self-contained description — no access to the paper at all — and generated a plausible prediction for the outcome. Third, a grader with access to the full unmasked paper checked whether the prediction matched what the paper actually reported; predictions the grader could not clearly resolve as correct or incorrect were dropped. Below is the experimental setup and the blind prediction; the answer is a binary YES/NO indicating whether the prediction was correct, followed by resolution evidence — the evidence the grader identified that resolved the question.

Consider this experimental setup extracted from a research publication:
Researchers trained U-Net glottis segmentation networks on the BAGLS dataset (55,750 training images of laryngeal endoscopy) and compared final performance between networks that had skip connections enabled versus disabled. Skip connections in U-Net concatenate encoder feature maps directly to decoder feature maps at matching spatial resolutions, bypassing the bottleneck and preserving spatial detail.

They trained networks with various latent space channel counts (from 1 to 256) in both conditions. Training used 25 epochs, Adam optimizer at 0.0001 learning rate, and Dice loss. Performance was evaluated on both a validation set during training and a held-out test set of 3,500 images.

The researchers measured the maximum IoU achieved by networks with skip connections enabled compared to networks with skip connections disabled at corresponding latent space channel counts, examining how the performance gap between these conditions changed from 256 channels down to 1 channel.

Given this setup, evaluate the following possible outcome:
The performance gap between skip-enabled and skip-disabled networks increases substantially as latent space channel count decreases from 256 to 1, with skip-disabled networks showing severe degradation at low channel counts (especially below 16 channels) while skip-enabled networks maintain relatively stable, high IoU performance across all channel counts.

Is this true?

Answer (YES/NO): NO